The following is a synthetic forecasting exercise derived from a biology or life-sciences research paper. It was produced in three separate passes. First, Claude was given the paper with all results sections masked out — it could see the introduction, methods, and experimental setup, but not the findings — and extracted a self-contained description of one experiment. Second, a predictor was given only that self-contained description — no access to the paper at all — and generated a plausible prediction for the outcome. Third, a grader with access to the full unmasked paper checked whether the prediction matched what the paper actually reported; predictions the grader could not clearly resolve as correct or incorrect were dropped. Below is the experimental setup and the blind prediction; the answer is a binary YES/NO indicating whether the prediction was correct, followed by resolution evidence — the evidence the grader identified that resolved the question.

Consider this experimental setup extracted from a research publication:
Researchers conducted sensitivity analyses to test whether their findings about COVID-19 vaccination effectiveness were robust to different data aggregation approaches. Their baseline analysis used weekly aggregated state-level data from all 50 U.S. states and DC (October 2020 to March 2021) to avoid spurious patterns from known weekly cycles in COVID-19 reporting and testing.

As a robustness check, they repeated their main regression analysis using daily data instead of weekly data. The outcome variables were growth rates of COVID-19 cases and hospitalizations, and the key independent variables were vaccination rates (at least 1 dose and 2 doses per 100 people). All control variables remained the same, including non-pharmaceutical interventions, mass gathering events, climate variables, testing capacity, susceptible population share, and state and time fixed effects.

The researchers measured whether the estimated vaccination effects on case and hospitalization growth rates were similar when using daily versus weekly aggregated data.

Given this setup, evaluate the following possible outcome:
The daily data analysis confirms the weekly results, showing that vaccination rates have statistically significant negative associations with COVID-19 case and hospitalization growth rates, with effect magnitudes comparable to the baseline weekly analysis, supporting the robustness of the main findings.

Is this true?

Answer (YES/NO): YES